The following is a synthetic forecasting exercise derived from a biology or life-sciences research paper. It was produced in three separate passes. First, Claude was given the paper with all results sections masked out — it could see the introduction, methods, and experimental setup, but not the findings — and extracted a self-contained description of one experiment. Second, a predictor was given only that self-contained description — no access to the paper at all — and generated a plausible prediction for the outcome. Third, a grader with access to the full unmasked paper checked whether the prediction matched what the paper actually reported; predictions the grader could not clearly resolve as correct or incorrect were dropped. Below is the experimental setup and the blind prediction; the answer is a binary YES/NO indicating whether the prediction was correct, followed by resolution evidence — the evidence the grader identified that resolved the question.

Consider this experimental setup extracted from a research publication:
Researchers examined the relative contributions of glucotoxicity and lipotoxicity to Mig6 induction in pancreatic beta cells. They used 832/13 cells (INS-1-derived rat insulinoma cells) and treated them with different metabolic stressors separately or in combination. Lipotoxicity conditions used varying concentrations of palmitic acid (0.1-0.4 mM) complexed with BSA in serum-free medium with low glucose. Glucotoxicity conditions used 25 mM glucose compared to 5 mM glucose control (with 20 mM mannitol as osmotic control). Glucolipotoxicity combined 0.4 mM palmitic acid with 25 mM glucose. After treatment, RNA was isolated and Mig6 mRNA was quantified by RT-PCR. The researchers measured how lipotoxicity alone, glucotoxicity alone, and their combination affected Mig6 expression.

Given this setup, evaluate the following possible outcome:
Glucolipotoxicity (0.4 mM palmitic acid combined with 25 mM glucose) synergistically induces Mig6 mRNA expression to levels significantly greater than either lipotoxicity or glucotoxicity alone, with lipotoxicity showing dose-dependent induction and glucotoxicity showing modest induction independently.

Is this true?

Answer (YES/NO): NO